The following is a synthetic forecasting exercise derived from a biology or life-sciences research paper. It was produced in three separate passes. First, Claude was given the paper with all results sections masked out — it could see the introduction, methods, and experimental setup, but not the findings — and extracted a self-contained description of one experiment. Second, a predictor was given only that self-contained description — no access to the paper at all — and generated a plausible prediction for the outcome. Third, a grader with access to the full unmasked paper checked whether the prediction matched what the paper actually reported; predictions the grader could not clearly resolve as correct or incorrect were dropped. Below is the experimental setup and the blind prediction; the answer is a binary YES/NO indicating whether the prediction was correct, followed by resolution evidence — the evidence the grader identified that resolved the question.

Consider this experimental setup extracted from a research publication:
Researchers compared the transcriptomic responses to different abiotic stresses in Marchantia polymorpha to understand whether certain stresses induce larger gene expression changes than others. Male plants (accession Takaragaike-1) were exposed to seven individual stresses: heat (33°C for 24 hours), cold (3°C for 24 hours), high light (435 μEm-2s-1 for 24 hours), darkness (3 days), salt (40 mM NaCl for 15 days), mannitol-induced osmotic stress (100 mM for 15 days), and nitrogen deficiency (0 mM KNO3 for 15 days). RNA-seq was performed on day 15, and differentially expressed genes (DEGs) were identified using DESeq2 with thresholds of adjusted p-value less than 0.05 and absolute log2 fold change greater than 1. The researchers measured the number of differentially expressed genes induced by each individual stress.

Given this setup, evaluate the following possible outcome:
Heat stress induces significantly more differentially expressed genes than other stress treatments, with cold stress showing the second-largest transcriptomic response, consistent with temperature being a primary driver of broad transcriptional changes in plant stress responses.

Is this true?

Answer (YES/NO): NO